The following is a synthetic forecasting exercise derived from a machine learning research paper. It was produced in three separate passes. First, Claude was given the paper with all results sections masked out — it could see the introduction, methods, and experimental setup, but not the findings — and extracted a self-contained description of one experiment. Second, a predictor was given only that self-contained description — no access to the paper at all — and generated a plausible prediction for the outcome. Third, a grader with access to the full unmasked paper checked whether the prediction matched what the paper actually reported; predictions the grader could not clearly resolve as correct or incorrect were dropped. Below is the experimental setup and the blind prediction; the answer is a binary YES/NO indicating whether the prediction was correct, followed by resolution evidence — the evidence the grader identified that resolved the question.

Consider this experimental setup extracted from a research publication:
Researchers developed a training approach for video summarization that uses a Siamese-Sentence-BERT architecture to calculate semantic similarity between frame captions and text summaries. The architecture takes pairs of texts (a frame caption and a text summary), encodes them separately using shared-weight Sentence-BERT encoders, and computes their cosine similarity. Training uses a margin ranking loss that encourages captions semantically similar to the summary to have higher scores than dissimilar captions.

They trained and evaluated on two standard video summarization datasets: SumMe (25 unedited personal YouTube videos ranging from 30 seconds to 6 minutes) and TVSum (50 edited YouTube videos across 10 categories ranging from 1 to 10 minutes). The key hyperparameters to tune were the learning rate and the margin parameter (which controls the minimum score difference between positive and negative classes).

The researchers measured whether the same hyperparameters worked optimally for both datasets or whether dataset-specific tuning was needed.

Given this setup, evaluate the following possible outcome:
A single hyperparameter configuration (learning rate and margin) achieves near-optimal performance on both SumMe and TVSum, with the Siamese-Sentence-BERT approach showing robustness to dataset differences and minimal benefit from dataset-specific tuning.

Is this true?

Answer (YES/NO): NO